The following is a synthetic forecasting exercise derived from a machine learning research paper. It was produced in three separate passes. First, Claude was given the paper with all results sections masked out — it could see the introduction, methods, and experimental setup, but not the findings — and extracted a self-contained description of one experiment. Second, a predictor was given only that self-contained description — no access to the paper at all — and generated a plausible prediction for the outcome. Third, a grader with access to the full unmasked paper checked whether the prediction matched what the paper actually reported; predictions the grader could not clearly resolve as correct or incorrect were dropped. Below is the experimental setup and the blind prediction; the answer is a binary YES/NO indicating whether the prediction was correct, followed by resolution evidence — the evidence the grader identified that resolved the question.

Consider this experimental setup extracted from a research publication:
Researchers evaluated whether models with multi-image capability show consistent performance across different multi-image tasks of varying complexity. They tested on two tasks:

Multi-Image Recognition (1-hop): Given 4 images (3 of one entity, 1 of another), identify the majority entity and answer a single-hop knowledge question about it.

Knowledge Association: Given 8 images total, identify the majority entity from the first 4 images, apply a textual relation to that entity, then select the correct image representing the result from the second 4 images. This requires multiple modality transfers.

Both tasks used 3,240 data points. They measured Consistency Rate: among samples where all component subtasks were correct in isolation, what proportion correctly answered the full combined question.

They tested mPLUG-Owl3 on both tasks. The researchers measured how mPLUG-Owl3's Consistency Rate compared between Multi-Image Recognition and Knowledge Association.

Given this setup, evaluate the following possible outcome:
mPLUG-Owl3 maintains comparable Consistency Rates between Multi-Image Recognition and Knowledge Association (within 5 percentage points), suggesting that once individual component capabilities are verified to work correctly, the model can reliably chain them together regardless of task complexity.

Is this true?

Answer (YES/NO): NO